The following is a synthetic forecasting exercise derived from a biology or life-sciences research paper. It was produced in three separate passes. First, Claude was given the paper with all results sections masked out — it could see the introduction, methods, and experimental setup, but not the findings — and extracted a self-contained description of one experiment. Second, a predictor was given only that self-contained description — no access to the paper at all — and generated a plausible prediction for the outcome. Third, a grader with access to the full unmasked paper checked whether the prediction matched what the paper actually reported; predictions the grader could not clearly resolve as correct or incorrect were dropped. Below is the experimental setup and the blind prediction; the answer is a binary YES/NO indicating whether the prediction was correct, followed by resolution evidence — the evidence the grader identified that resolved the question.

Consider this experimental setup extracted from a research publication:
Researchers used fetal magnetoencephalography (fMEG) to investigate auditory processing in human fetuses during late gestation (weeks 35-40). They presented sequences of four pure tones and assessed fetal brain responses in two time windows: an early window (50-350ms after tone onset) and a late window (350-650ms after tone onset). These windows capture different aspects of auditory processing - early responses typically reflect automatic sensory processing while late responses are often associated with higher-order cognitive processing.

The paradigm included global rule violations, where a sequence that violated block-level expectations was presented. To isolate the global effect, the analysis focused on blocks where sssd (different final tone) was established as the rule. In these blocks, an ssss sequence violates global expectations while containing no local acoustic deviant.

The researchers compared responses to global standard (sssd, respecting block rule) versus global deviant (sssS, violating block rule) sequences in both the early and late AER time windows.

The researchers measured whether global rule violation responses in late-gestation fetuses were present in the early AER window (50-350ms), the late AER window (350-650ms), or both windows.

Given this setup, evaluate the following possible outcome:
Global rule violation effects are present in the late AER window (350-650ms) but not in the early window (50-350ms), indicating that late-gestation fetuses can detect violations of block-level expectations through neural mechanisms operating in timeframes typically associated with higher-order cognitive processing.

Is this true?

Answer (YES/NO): YES